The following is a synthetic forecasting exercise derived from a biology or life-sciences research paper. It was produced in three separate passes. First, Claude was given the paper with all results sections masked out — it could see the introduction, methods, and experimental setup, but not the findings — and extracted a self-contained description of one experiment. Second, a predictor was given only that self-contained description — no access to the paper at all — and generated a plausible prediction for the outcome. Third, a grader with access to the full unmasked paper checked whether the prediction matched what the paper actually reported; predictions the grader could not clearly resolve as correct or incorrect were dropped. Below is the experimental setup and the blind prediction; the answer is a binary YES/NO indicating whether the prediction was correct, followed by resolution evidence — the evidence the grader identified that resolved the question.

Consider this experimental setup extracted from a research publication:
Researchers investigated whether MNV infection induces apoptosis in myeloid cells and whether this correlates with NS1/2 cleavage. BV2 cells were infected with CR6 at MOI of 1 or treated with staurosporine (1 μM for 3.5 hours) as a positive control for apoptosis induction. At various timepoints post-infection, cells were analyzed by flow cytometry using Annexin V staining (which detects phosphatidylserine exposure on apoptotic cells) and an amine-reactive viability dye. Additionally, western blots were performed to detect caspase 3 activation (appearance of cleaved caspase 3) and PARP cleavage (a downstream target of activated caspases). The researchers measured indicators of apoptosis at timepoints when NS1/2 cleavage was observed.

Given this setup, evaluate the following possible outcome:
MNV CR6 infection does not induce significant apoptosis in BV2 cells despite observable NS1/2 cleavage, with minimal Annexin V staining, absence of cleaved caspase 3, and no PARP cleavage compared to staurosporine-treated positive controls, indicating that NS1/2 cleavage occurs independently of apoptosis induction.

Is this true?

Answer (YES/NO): NO